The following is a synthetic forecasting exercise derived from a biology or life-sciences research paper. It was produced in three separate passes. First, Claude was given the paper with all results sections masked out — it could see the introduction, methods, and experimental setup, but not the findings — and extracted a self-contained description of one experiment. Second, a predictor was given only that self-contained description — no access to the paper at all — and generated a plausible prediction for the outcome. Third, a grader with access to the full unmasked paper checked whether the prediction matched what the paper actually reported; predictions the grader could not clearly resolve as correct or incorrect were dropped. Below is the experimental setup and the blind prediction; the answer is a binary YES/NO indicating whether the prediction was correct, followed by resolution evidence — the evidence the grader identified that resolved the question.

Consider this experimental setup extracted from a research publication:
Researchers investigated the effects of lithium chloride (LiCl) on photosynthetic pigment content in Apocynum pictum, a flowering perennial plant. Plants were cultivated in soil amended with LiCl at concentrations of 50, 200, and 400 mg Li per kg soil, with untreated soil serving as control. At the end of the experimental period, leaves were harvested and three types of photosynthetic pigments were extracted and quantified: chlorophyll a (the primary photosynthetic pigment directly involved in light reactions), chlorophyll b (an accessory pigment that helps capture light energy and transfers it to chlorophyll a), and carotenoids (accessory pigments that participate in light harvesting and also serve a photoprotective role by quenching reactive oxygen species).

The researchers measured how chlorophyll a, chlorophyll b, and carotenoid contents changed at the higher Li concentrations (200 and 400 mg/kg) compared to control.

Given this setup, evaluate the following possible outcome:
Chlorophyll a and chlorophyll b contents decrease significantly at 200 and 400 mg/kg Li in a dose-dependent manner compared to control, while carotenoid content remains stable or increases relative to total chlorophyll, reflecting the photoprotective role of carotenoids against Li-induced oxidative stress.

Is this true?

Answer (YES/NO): NO